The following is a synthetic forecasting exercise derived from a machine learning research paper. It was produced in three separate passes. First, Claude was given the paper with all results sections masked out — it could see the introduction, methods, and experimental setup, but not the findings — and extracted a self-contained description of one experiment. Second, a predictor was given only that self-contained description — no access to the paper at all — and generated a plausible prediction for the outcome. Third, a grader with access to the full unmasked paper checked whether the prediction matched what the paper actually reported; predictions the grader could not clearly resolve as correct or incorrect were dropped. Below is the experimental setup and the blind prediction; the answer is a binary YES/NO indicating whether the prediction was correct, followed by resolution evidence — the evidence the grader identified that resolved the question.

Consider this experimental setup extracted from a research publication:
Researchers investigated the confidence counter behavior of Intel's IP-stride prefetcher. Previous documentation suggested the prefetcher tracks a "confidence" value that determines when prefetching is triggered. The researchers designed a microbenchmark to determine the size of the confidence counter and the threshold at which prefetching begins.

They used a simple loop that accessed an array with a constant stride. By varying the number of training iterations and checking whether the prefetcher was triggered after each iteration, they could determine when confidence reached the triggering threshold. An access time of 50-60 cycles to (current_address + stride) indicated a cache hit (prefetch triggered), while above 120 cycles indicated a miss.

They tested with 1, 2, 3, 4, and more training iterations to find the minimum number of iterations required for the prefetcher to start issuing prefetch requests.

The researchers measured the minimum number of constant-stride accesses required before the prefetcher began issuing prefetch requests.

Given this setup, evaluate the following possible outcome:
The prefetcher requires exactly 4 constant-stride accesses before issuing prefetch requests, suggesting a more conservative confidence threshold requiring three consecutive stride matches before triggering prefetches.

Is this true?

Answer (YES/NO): NO